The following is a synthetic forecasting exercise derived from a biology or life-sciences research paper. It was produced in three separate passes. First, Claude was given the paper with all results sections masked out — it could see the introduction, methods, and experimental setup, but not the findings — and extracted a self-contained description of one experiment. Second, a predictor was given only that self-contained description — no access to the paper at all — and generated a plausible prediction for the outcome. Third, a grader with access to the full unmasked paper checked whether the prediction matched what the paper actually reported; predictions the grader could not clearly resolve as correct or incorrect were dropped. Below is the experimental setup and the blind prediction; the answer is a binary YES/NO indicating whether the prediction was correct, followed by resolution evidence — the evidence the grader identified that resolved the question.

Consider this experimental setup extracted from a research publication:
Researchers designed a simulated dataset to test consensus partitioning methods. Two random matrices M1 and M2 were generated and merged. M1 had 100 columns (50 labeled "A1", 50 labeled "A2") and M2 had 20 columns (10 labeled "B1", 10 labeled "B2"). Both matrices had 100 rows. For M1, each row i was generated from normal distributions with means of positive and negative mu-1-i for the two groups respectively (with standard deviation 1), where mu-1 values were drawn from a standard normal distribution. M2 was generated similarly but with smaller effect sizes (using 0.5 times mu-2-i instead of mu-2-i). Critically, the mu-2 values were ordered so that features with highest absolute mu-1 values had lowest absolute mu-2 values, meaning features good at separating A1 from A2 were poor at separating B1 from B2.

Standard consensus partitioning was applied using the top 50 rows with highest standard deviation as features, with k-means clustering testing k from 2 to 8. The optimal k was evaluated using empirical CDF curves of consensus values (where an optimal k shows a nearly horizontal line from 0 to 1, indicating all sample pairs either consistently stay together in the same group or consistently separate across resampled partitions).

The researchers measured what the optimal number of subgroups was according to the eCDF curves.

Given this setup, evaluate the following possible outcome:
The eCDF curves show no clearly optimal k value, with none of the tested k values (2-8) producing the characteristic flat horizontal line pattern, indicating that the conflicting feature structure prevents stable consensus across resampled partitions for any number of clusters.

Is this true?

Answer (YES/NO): NO